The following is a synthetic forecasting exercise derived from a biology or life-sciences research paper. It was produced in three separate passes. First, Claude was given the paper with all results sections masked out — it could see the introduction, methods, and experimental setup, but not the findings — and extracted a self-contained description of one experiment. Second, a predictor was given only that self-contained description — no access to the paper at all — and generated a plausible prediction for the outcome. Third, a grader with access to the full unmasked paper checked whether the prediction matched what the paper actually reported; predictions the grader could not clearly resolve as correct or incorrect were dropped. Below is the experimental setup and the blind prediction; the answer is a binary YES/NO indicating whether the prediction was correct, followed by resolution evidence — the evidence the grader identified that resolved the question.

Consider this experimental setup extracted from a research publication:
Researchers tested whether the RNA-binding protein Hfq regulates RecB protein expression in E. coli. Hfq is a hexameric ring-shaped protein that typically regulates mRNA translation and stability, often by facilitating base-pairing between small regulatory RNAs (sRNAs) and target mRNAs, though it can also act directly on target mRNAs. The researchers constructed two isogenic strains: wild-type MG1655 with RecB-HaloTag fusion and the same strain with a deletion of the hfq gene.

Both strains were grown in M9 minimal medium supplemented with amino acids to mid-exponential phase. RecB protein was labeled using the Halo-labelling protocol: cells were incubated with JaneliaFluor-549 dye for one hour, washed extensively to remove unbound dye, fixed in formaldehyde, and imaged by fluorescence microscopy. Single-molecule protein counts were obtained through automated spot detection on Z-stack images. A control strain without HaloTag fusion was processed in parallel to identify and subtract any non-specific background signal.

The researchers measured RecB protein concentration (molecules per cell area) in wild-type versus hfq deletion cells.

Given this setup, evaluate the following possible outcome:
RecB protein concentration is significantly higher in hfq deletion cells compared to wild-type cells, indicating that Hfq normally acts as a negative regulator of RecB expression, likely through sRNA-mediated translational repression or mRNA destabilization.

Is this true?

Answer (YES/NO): YES